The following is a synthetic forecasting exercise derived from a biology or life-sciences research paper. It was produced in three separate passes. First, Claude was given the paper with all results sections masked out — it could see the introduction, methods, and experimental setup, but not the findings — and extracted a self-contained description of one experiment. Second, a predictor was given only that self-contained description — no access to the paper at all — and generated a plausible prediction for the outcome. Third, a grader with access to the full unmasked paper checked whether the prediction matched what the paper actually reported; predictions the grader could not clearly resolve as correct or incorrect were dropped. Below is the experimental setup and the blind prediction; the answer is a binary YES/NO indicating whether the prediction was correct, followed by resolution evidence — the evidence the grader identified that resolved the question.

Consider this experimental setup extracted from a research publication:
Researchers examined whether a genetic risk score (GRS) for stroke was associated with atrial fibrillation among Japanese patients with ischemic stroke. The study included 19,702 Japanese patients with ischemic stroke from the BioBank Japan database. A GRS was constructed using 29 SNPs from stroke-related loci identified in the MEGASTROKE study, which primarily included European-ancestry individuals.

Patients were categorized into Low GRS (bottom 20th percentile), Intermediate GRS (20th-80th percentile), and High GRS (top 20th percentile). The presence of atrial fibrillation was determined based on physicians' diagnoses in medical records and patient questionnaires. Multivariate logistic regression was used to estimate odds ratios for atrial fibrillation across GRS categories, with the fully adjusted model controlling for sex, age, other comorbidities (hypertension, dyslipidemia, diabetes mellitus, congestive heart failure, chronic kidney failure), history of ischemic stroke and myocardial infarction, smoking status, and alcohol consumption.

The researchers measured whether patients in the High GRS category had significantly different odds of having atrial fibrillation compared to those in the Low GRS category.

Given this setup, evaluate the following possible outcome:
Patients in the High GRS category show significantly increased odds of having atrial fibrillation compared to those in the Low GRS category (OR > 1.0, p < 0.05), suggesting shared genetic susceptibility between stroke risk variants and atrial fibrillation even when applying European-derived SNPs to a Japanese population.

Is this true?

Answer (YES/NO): YES